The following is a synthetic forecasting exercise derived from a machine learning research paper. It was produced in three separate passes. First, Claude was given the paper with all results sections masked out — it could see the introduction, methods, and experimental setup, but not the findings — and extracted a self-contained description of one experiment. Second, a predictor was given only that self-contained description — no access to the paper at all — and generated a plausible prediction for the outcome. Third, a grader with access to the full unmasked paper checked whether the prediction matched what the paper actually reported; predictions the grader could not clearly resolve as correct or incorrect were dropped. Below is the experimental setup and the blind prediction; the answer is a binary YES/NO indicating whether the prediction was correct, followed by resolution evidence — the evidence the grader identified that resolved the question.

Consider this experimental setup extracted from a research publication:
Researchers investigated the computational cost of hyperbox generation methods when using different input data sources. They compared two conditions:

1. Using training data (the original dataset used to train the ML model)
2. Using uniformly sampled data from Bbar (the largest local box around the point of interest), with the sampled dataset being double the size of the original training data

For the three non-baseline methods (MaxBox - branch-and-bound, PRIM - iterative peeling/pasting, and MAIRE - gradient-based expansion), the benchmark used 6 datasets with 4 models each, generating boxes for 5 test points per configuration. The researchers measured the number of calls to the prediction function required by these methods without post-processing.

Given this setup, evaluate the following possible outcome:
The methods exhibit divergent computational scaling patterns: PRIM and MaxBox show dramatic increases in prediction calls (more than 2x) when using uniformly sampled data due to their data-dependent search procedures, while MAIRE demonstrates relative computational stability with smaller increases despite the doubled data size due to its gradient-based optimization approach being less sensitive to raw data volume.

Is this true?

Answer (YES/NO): NO